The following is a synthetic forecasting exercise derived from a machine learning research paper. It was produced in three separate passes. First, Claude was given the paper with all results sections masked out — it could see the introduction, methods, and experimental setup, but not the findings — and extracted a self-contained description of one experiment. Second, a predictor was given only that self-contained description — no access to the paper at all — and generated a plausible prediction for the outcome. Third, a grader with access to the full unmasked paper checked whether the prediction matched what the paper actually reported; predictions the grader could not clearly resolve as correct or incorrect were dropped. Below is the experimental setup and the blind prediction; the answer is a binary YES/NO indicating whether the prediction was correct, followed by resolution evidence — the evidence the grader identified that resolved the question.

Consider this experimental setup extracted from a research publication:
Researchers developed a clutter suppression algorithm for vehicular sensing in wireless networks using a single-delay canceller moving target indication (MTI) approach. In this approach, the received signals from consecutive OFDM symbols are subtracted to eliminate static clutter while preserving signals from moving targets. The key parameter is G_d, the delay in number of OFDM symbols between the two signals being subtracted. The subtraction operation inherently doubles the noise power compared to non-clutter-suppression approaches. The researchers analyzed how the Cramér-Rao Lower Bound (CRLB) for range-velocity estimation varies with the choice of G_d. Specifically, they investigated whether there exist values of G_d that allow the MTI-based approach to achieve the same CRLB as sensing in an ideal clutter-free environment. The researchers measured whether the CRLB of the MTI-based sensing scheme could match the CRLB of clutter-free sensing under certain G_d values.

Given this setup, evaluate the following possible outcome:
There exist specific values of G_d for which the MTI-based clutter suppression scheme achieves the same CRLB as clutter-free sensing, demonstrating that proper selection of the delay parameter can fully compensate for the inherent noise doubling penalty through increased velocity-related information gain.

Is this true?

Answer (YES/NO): YES